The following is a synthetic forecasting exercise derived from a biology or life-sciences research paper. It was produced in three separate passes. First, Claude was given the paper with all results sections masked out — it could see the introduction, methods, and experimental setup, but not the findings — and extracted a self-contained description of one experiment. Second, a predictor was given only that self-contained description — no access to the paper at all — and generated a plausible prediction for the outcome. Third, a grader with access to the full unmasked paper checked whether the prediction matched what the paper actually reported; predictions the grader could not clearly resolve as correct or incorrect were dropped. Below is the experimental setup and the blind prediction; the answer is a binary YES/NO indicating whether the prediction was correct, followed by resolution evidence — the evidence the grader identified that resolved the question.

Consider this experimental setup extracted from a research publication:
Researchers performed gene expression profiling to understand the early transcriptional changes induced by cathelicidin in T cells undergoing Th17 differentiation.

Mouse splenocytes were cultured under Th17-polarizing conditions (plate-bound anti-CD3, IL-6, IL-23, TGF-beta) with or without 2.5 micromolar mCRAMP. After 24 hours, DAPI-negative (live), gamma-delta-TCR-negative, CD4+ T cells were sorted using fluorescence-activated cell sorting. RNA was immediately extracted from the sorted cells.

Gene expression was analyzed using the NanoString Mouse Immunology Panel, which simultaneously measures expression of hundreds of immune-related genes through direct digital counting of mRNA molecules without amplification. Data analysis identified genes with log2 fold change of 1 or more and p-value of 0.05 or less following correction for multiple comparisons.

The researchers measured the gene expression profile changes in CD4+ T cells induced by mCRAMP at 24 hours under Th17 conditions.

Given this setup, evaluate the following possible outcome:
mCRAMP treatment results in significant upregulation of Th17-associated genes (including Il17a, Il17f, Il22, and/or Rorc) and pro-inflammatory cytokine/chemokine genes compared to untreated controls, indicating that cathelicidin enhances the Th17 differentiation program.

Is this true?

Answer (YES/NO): YES